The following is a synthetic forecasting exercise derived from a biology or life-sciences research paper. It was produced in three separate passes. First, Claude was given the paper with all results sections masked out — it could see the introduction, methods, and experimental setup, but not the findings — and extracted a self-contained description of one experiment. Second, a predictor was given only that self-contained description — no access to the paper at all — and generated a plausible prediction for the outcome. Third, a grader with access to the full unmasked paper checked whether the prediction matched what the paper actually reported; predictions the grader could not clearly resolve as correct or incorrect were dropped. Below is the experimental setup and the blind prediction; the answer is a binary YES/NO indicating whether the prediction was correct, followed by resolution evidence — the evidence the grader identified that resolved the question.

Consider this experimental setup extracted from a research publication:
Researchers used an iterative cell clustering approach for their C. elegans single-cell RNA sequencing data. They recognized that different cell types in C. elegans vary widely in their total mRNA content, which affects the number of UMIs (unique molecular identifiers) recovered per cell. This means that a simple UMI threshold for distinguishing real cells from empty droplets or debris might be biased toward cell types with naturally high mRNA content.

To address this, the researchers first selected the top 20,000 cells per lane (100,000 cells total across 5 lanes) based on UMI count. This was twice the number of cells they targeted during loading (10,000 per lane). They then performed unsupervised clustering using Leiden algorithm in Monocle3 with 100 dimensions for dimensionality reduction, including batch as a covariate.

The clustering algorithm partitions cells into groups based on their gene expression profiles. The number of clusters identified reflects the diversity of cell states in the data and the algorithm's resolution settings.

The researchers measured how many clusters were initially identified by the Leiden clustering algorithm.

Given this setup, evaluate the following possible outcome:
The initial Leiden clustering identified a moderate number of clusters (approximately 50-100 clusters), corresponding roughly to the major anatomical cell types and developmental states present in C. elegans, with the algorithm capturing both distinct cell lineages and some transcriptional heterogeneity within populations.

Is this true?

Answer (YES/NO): NO